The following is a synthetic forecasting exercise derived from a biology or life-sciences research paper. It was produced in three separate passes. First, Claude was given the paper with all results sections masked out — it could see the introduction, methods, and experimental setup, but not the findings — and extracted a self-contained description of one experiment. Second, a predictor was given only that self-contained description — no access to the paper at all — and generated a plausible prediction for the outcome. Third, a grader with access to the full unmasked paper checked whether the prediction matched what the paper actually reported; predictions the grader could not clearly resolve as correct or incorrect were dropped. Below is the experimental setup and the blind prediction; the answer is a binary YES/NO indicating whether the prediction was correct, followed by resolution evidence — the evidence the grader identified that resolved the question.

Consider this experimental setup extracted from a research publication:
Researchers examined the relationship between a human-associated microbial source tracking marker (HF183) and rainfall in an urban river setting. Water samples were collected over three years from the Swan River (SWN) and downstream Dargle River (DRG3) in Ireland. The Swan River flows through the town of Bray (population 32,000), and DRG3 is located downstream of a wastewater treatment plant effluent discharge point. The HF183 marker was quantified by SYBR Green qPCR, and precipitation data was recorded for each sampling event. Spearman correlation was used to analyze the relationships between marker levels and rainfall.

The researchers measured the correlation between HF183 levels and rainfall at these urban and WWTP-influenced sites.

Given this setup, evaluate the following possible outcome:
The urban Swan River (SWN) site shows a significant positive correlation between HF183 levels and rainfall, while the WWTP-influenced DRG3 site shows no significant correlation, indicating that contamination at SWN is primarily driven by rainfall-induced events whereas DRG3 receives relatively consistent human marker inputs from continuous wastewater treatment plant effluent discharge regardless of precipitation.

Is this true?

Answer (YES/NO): NO